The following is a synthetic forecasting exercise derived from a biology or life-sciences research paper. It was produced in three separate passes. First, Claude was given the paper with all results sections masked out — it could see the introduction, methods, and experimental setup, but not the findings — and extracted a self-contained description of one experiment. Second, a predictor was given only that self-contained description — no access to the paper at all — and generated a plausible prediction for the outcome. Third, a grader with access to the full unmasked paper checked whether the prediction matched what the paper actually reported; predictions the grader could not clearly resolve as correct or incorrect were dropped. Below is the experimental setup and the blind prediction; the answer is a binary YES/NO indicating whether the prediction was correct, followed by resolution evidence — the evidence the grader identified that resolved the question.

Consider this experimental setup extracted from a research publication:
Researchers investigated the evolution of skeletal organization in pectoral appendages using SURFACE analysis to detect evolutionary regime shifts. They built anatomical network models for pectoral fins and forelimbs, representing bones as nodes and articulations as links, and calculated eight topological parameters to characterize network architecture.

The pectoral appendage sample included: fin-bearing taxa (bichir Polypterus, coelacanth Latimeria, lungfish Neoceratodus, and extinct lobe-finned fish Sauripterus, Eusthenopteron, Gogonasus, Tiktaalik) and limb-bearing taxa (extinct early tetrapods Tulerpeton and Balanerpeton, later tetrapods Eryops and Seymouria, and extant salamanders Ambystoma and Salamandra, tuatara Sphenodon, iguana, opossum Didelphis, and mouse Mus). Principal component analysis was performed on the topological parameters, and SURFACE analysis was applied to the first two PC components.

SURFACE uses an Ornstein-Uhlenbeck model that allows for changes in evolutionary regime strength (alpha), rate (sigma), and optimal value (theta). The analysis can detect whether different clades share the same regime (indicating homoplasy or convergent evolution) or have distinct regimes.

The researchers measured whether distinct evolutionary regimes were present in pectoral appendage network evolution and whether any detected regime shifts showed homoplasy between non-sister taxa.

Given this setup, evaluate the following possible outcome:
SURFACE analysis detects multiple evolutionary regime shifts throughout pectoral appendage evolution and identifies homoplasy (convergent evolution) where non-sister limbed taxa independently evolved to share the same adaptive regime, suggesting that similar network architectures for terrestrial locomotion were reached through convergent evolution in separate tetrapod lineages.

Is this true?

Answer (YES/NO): NO